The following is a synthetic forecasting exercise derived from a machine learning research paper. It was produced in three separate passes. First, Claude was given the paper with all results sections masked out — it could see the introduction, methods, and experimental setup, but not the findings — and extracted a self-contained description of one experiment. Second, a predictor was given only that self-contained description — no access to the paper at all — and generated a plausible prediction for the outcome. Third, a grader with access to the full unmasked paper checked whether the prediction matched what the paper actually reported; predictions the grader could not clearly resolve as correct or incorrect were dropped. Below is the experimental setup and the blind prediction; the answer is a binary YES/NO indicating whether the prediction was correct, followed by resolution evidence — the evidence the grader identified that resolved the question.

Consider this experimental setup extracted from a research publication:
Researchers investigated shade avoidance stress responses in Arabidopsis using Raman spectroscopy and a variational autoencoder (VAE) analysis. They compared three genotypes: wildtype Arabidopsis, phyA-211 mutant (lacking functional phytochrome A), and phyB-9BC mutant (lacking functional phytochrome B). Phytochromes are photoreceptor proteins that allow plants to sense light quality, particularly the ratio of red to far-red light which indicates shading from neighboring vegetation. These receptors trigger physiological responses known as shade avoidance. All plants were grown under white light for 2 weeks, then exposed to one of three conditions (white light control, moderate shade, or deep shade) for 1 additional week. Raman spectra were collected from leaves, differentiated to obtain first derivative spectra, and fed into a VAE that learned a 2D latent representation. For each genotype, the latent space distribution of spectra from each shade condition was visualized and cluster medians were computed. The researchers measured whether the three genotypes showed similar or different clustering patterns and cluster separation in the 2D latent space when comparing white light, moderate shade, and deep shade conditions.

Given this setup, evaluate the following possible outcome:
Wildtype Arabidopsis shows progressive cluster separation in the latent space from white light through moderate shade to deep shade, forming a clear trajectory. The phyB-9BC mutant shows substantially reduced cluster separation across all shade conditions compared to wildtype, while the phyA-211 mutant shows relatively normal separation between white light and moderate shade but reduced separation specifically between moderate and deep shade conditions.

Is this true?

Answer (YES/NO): NO